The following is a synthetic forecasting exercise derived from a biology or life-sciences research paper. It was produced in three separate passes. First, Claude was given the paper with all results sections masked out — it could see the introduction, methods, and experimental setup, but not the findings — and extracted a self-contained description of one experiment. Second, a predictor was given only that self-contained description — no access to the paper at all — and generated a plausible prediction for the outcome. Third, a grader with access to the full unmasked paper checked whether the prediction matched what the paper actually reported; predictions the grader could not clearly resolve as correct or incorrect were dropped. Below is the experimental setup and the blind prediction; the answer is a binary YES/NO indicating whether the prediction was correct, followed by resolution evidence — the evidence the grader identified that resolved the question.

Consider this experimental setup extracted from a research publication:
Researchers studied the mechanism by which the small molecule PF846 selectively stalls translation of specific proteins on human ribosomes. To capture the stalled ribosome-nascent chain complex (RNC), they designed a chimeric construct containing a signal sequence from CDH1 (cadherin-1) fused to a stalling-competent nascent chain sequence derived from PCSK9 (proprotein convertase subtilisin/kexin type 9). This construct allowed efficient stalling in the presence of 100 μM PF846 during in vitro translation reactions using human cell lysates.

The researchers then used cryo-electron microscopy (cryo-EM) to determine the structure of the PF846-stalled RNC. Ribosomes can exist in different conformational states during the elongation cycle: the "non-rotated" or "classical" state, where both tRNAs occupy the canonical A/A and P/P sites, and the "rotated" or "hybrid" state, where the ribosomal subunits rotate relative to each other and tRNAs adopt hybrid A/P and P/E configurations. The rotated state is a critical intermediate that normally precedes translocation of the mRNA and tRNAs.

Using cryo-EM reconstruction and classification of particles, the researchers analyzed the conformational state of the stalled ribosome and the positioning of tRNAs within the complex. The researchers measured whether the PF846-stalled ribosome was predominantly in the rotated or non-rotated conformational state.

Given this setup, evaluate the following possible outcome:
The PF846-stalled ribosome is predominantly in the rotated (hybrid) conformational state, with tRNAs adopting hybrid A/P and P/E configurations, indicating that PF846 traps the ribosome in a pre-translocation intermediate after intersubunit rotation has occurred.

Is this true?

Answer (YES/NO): YES